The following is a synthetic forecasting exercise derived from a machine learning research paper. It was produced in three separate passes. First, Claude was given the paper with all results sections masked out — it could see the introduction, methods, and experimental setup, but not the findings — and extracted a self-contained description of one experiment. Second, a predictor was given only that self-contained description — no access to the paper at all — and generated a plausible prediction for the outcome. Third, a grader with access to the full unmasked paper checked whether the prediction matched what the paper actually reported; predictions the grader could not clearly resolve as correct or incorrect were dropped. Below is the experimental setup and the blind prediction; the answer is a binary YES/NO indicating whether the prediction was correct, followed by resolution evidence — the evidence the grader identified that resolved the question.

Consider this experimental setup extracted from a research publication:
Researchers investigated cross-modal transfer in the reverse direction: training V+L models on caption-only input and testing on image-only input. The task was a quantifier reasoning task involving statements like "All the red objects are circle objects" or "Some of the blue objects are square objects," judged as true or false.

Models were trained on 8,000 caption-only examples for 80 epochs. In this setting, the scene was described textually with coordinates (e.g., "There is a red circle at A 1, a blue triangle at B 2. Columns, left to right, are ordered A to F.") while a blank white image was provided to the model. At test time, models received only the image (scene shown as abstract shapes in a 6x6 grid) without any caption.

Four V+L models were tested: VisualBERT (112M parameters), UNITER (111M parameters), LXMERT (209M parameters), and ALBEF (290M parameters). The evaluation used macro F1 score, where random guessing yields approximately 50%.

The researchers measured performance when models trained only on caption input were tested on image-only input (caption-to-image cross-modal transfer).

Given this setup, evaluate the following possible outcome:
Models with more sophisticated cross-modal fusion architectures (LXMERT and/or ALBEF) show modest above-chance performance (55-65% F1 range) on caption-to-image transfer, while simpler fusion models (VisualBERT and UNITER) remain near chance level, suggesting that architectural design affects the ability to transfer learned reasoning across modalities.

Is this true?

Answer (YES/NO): NO